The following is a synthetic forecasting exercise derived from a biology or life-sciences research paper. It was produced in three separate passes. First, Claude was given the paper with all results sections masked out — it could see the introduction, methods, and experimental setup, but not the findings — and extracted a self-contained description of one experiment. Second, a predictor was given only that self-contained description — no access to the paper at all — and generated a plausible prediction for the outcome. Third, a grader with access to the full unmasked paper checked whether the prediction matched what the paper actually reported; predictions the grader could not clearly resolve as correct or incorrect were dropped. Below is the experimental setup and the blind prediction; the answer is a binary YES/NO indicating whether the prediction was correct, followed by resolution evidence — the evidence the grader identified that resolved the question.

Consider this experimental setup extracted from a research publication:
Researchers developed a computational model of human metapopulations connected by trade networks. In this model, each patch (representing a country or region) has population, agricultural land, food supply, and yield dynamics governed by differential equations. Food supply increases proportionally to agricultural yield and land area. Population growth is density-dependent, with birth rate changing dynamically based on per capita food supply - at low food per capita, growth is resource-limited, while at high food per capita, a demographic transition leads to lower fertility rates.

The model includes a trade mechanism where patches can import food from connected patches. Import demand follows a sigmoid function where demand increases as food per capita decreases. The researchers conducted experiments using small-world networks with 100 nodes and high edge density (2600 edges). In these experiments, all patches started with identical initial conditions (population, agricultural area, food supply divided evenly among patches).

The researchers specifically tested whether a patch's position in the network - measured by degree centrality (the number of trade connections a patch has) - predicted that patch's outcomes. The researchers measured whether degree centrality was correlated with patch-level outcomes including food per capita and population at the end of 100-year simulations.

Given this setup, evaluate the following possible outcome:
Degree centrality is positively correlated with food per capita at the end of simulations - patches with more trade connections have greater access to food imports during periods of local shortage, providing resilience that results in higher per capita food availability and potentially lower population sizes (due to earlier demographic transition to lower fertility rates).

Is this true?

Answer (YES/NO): YES